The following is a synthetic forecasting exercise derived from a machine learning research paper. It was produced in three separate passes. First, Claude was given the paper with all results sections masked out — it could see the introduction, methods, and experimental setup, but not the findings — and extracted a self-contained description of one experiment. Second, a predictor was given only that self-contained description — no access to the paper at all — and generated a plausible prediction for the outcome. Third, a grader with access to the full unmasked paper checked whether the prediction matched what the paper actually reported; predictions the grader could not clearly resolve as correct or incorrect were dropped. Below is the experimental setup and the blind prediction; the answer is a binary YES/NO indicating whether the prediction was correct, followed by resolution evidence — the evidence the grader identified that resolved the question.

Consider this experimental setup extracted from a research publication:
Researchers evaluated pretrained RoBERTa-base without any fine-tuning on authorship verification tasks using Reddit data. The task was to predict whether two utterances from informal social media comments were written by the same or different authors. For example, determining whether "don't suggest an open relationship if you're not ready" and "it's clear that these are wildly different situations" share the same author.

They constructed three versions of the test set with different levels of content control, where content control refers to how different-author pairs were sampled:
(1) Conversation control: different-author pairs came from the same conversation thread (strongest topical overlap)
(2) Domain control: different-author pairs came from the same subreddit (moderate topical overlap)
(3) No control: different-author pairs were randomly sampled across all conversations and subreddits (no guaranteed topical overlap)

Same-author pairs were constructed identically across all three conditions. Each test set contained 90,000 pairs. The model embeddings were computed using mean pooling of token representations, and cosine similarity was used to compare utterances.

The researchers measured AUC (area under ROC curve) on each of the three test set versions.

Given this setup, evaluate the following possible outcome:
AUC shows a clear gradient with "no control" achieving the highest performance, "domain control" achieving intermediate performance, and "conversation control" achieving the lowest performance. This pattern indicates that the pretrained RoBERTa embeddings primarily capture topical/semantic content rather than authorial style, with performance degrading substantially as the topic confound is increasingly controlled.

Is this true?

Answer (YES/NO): NO